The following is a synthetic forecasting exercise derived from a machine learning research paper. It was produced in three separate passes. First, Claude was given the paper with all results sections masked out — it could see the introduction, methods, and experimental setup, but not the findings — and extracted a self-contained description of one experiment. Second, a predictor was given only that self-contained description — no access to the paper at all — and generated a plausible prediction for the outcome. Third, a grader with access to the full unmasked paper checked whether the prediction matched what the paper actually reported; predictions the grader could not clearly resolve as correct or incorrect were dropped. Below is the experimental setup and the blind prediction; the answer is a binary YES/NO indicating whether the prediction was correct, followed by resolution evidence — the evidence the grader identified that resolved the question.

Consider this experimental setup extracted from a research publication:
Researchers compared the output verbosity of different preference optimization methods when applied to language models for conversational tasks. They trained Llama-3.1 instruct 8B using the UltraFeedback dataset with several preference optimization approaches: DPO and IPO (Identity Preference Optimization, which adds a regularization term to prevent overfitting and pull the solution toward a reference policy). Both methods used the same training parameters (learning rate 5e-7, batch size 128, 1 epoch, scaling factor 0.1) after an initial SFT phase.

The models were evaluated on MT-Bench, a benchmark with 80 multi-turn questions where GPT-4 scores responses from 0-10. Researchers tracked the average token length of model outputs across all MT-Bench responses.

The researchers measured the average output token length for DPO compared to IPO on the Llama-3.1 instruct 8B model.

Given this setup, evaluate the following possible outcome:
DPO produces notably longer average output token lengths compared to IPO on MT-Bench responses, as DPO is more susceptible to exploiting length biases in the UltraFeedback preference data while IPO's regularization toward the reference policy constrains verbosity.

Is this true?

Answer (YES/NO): NO